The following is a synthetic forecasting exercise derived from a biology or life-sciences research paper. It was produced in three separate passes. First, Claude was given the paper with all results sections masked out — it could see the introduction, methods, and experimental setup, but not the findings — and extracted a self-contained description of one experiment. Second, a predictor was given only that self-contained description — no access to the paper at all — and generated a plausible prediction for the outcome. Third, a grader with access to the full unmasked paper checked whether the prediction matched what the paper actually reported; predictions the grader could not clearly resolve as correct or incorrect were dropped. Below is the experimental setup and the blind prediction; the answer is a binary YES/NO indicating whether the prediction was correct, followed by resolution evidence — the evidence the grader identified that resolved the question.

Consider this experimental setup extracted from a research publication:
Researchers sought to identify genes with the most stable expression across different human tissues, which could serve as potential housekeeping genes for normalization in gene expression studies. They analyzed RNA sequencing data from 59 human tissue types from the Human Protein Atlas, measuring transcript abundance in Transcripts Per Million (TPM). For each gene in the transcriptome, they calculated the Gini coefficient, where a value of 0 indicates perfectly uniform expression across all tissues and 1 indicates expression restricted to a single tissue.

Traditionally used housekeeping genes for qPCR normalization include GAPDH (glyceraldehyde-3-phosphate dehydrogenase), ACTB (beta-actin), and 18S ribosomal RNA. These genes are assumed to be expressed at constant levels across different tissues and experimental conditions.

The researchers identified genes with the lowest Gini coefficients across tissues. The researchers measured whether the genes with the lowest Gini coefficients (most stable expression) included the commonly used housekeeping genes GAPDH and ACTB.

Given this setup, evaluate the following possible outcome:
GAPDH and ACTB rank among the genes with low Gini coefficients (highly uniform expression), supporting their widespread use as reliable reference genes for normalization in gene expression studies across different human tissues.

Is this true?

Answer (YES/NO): NO